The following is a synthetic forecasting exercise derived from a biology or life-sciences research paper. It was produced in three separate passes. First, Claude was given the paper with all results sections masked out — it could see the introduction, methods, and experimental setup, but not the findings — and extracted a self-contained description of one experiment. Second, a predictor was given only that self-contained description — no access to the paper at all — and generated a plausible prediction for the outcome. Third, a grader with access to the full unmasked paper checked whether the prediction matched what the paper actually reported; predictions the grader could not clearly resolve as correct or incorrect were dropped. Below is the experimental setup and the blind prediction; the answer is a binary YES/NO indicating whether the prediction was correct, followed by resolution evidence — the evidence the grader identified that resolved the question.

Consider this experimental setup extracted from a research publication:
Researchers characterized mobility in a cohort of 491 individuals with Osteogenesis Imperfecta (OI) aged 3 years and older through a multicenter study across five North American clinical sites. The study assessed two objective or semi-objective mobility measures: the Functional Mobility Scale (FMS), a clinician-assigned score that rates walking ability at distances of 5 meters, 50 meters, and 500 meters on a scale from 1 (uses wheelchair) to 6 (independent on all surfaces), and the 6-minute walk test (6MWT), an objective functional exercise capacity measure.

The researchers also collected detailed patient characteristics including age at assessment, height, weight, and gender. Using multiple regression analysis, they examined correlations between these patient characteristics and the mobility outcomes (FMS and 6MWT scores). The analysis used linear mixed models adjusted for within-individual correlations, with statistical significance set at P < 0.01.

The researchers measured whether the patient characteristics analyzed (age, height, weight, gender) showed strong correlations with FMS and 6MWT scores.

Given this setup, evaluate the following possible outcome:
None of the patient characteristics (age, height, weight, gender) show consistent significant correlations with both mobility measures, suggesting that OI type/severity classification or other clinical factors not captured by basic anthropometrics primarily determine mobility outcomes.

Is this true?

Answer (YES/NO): NO